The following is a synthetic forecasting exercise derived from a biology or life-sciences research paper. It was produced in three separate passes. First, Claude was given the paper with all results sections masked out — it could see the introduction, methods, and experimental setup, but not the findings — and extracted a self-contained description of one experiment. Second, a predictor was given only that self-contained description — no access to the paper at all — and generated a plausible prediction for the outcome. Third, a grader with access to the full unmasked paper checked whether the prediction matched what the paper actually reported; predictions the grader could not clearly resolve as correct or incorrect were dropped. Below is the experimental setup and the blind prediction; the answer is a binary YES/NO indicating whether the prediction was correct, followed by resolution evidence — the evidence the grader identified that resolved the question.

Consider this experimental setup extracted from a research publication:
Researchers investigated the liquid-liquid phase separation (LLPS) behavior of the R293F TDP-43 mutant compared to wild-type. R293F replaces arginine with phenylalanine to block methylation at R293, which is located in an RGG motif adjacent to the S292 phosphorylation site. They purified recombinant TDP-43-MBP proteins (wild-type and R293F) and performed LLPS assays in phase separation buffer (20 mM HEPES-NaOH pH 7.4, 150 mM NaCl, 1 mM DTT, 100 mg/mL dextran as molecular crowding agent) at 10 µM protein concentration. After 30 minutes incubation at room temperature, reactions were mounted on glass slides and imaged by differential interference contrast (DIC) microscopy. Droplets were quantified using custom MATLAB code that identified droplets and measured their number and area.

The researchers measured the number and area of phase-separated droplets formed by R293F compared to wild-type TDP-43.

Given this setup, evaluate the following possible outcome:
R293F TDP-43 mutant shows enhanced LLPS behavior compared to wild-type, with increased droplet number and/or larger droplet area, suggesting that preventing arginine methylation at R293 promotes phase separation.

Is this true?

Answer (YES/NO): NO